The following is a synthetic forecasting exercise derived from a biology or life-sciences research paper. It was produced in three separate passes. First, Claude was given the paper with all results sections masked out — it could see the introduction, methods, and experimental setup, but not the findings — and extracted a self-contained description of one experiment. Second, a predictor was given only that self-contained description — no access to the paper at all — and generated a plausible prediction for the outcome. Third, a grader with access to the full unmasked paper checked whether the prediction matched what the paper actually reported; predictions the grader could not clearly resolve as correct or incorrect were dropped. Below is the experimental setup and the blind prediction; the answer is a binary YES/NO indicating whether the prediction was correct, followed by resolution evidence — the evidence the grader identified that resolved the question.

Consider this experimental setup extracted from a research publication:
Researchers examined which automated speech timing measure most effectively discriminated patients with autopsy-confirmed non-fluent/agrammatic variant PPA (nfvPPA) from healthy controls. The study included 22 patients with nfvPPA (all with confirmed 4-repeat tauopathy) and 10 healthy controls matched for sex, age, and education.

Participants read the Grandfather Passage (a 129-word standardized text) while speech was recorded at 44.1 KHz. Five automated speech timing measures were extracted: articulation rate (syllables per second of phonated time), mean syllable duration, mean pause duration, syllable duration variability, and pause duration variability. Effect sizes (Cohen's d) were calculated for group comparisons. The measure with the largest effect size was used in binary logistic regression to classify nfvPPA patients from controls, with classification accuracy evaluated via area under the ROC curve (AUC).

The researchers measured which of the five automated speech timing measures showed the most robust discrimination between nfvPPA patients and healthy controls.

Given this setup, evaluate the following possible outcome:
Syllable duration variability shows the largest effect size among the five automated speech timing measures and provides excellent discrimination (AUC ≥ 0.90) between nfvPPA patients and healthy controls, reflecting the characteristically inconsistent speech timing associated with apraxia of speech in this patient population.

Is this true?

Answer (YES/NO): NO